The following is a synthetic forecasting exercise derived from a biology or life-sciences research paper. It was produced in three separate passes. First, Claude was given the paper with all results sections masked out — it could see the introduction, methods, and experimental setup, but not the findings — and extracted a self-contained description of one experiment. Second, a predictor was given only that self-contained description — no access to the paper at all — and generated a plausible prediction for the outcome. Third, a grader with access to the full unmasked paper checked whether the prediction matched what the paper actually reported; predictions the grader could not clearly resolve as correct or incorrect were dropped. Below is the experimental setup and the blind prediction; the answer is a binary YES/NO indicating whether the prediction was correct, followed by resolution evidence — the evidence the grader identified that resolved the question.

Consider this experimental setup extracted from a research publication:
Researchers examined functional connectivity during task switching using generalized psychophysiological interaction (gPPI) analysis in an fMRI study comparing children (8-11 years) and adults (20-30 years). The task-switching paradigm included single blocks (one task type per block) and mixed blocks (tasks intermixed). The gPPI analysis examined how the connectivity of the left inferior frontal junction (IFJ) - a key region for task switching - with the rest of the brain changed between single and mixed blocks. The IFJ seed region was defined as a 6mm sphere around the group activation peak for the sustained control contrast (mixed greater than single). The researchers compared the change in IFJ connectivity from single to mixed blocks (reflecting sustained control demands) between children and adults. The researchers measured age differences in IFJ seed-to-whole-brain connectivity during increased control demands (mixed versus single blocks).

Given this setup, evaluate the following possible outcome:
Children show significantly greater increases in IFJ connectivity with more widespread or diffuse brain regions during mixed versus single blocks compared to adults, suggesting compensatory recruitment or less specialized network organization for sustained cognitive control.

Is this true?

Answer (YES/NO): YES